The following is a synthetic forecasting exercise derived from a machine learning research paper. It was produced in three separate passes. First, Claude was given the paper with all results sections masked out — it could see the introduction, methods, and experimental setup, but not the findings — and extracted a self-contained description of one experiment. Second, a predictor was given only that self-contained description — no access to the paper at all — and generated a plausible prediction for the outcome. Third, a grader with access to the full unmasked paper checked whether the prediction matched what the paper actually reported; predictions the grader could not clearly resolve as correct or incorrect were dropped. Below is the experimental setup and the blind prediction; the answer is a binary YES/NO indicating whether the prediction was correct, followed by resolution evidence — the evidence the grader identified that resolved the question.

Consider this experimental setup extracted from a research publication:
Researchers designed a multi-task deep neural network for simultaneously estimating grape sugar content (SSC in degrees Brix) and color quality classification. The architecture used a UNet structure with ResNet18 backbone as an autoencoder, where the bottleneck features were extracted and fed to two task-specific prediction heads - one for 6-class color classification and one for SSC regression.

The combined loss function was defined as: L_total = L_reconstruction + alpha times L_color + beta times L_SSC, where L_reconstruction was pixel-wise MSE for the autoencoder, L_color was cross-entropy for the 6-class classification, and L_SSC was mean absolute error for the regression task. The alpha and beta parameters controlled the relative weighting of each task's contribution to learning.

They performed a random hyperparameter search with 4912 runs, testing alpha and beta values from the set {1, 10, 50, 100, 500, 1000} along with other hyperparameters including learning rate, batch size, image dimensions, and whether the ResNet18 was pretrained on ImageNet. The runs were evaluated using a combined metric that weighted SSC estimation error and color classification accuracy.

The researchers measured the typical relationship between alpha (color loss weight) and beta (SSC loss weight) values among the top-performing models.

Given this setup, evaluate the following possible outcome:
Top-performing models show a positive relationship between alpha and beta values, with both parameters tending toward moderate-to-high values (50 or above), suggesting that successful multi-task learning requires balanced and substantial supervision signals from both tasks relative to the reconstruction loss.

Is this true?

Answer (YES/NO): NO